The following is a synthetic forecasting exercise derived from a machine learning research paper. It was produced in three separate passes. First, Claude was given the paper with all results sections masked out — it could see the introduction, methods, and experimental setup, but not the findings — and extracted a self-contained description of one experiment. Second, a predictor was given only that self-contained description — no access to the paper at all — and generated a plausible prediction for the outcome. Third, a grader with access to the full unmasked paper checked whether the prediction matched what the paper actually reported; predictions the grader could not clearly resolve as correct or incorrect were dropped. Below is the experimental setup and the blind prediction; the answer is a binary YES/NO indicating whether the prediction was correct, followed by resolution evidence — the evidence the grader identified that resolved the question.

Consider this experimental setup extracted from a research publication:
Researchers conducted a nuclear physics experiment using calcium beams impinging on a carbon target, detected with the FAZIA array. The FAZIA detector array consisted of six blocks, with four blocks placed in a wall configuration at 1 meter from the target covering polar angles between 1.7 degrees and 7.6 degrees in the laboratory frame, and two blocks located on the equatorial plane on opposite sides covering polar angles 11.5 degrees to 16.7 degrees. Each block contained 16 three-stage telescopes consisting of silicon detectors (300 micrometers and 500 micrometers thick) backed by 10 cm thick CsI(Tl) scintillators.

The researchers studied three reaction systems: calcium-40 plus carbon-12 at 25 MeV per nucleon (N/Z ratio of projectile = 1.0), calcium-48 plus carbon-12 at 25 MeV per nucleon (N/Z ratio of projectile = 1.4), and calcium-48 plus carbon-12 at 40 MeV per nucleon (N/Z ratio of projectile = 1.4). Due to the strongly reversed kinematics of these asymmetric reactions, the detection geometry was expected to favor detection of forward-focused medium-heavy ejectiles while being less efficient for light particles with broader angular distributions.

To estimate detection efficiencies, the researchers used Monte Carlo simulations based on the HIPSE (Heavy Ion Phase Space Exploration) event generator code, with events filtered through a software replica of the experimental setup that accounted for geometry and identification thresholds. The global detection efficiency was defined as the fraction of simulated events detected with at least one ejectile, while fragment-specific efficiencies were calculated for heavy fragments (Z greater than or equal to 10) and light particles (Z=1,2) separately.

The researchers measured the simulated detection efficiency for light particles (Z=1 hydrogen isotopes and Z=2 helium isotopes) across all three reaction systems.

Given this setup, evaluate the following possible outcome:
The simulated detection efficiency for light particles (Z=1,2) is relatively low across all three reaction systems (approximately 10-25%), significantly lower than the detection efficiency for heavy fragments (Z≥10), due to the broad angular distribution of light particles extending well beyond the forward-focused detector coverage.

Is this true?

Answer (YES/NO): NO